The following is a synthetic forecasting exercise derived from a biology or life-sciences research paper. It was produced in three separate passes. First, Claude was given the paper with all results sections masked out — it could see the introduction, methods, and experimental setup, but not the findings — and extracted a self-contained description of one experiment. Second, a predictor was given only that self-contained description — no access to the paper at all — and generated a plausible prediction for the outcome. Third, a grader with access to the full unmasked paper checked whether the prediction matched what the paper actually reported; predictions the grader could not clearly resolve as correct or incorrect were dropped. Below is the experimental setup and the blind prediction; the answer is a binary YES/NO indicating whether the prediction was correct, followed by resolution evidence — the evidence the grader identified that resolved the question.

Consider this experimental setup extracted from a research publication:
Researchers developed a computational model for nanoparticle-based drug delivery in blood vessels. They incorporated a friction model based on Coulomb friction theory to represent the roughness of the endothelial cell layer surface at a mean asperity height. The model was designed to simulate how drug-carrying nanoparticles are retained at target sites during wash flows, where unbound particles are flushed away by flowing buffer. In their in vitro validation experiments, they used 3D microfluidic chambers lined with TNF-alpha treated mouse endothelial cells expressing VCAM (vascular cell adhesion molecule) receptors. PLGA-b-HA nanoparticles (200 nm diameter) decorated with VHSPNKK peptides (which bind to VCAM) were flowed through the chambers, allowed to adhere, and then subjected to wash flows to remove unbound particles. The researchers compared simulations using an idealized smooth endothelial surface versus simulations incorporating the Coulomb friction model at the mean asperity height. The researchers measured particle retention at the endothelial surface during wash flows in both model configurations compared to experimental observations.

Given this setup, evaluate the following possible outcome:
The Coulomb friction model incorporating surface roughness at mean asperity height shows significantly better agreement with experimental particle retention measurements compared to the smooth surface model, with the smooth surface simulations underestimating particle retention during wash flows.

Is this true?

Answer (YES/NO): YES